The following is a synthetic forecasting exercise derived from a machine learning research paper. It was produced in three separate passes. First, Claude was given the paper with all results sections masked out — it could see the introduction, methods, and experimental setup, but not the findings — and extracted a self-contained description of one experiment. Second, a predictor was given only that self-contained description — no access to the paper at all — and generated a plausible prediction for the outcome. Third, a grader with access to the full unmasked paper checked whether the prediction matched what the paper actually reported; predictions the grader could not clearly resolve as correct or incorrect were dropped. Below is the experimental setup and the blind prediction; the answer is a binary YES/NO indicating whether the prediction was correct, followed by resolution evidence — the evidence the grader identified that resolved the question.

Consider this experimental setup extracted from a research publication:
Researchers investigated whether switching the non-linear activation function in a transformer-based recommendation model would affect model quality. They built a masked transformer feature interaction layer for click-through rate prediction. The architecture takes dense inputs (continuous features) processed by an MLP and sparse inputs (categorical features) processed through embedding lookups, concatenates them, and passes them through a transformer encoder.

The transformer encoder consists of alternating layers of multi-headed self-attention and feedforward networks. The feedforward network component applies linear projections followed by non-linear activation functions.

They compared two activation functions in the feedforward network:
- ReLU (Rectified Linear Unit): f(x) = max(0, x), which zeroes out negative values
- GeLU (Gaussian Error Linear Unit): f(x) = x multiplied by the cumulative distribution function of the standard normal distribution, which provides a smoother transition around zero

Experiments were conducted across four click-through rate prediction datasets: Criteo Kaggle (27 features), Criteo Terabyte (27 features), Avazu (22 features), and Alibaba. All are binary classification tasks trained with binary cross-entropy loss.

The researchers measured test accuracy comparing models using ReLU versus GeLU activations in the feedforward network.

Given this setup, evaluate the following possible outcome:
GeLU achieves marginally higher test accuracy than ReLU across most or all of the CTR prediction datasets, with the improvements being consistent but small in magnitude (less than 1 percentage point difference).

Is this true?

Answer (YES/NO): NO